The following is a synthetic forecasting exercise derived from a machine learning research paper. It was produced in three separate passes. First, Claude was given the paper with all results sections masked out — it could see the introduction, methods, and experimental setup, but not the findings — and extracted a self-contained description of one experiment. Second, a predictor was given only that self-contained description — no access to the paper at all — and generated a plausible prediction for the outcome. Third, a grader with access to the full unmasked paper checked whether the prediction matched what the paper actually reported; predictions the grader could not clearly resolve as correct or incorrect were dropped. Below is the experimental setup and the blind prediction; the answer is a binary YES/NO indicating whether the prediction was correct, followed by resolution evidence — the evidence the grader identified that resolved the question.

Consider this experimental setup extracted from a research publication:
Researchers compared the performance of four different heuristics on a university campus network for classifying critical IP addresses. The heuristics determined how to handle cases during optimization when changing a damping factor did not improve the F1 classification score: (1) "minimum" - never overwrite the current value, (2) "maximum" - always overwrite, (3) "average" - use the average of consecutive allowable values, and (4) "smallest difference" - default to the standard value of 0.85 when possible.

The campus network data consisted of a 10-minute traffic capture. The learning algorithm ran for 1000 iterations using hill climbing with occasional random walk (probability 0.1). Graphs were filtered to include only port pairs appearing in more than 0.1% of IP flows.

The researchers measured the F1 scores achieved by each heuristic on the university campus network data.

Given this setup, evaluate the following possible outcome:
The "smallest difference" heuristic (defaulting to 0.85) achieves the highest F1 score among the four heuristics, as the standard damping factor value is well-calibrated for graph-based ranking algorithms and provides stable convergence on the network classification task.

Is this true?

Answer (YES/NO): NO